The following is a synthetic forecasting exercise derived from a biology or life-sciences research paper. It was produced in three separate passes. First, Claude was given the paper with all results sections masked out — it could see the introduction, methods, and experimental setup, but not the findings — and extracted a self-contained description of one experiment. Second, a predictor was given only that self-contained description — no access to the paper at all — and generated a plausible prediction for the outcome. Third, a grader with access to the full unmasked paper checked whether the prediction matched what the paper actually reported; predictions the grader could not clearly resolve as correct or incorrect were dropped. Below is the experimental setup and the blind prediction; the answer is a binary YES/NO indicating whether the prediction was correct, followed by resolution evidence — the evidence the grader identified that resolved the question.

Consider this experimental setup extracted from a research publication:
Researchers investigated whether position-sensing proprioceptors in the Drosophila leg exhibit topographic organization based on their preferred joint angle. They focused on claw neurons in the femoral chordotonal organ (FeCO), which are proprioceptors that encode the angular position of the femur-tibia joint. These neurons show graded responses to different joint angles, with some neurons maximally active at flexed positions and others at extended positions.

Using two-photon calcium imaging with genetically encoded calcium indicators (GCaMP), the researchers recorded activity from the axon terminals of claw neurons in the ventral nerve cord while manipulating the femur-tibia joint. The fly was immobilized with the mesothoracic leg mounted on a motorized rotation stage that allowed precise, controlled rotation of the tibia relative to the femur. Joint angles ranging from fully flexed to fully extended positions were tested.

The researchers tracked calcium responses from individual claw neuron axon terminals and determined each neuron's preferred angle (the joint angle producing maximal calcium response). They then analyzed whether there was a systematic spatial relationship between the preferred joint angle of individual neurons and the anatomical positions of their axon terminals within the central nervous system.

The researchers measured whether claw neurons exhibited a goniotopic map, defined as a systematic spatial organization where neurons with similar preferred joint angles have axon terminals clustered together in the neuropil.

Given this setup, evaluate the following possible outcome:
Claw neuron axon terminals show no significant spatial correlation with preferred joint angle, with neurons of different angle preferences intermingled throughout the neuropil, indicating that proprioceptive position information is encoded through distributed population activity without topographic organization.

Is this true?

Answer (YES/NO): YES